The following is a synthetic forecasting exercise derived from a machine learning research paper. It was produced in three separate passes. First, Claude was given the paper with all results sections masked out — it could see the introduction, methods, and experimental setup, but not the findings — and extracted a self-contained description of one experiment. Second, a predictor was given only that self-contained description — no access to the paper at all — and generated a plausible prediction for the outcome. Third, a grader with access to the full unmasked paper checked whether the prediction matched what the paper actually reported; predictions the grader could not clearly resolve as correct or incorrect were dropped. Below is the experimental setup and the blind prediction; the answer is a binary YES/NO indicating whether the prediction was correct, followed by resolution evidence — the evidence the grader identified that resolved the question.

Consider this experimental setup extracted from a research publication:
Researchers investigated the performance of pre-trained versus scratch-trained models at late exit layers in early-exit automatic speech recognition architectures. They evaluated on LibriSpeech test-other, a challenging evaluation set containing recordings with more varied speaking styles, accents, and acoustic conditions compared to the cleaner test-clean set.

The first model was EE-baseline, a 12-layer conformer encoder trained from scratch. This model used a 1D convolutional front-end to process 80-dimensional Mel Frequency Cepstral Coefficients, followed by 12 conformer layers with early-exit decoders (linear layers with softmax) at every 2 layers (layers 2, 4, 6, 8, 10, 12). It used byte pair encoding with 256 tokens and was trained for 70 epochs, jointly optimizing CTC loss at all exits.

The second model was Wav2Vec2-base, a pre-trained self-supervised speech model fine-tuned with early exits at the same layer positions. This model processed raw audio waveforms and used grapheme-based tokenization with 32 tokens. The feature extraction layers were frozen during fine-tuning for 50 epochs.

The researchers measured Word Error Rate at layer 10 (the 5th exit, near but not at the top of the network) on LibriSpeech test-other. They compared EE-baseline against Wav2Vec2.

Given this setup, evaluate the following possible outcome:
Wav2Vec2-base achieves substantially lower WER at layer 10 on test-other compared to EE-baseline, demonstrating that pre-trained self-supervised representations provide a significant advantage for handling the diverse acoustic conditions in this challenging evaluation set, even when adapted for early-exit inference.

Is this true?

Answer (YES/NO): YES